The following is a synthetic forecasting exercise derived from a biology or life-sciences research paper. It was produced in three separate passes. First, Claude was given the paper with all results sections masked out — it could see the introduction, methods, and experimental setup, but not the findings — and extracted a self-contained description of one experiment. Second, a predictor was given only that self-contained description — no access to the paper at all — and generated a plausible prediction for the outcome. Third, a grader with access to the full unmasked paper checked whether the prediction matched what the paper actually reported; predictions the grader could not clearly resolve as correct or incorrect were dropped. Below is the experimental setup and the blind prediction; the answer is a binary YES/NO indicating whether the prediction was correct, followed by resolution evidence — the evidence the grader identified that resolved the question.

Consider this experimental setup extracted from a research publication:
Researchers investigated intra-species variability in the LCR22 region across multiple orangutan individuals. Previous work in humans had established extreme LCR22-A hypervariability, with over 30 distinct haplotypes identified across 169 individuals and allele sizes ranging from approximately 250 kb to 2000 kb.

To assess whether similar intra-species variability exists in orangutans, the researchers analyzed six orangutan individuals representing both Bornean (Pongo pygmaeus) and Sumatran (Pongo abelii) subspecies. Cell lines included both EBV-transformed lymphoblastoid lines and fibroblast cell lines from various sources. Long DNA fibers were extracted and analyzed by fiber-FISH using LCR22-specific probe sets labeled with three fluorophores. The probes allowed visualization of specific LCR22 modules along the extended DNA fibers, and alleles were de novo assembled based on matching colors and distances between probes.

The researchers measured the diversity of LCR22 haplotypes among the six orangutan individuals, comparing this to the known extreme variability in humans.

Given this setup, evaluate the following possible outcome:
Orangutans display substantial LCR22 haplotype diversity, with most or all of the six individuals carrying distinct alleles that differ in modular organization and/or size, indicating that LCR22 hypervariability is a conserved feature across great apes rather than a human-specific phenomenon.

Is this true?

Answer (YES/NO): NO